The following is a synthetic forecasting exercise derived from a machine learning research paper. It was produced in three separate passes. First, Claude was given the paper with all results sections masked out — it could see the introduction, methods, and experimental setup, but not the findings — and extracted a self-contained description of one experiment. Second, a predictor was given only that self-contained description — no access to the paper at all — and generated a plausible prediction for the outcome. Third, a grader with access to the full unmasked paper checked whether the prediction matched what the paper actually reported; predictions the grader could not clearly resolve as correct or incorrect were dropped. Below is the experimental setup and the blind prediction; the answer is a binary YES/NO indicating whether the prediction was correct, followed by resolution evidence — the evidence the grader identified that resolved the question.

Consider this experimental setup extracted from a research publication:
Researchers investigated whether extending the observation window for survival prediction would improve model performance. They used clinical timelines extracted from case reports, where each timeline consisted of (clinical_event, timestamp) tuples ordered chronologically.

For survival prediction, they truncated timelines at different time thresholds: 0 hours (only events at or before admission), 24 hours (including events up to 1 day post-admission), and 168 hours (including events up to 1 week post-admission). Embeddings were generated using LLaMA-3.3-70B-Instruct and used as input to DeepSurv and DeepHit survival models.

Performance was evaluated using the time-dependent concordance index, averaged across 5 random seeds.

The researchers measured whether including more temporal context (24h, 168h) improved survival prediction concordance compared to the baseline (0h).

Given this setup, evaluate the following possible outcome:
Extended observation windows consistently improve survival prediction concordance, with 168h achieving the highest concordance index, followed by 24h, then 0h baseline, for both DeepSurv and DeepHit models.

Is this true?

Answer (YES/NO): NO